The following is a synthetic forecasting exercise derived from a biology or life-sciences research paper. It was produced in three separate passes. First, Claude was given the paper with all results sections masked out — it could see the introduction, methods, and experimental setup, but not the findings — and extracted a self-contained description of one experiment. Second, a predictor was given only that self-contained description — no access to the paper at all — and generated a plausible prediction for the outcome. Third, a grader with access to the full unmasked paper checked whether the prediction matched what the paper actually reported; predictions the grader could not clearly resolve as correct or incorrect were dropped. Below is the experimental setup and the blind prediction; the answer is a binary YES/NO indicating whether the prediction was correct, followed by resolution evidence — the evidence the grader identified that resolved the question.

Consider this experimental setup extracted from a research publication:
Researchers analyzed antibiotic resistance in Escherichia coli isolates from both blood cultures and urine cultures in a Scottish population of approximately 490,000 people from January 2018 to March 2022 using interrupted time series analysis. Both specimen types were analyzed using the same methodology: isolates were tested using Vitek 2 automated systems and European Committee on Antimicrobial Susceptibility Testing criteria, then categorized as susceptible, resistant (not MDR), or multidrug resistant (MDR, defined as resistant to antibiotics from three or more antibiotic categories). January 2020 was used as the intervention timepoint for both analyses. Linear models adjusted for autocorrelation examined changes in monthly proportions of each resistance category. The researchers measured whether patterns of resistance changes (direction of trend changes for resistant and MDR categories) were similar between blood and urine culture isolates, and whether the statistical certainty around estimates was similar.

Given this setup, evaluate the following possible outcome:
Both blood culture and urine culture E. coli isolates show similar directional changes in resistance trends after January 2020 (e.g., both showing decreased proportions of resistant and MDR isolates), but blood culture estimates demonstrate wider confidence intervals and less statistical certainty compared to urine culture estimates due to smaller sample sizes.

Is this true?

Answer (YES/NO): NO